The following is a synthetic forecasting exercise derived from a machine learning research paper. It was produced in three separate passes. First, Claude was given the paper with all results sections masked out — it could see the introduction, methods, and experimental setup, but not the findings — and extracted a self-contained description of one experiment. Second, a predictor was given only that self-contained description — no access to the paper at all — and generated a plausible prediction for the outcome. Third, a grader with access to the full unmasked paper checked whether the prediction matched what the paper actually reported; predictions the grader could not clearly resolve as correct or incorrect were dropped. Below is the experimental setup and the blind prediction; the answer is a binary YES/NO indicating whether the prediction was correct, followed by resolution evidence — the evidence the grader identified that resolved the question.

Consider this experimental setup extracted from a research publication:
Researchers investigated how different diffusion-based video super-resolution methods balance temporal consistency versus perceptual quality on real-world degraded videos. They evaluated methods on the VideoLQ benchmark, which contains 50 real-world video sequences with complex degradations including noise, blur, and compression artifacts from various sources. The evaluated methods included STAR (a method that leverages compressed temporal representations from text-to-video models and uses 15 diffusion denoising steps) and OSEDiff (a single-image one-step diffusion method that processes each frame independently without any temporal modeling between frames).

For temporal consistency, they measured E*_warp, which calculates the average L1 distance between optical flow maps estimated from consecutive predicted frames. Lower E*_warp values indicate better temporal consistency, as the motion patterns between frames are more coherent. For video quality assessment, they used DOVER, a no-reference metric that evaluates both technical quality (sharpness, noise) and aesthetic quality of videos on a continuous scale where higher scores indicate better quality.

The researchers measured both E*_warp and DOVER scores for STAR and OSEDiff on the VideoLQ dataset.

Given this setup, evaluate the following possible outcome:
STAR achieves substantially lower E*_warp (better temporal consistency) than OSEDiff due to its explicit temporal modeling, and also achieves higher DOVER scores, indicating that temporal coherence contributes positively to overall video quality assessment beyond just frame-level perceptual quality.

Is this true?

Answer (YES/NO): NO